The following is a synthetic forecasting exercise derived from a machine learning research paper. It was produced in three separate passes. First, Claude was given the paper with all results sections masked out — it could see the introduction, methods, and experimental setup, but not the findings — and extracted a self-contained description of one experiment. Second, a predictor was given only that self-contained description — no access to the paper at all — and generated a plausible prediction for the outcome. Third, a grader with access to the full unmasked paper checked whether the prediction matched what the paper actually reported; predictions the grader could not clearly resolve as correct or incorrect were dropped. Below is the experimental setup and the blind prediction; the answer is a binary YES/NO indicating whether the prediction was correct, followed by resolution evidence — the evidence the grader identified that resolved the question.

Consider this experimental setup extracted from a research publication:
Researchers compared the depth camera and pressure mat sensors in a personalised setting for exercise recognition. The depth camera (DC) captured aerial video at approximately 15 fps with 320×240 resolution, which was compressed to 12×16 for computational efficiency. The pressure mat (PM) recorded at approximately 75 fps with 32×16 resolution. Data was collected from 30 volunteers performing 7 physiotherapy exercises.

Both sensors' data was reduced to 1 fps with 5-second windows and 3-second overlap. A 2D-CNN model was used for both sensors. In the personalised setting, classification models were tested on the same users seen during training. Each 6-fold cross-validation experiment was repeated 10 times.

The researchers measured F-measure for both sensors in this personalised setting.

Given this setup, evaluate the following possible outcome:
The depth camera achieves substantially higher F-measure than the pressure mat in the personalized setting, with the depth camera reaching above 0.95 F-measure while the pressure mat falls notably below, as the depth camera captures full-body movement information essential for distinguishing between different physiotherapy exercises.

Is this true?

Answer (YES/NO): NO